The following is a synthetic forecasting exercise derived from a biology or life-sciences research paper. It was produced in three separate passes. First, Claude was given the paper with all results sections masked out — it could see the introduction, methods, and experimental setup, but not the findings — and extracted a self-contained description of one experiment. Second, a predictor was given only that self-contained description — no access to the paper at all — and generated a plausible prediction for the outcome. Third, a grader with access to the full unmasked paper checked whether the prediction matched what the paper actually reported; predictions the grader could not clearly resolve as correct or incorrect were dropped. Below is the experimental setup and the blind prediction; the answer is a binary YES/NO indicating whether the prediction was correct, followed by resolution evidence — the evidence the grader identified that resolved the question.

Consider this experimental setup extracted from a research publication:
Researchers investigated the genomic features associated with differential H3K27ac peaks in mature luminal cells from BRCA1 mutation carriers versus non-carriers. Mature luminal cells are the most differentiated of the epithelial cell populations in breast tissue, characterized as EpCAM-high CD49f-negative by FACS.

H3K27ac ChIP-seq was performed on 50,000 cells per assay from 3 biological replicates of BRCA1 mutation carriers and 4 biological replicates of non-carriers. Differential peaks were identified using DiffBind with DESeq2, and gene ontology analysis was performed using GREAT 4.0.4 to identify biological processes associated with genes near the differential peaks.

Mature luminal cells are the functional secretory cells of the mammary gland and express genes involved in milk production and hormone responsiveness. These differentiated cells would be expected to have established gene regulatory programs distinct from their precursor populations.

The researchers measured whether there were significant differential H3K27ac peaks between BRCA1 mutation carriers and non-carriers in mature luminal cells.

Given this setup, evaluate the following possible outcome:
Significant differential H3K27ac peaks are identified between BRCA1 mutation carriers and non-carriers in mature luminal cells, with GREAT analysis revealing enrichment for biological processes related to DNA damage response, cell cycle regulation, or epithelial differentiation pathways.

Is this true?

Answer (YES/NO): NO